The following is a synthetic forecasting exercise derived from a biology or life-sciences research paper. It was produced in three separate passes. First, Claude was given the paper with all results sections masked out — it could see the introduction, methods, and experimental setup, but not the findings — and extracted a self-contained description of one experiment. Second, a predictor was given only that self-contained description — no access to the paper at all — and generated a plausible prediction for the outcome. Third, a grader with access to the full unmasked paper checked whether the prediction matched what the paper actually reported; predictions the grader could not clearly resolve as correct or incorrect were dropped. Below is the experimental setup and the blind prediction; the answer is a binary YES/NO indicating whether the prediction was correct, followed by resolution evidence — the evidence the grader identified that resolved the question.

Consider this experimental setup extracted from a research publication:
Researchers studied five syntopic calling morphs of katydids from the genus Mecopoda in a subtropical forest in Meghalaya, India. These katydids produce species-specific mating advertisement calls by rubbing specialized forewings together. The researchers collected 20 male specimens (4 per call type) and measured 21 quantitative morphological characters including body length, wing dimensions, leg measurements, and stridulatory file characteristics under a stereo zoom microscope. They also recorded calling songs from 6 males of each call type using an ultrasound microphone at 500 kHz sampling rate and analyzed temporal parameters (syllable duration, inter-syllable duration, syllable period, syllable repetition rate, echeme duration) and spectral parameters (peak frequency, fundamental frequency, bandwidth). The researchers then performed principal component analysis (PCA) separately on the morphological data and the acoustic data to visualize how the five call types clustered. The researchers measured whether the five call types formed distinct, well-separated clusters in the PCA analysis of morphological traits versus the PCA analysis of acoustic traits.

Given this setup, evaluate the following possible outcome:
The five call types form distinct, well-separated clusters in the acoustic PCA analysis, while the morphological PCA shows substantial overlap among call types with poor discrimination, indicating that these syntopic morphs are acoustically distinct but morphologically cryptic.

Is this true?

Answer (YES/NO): YES